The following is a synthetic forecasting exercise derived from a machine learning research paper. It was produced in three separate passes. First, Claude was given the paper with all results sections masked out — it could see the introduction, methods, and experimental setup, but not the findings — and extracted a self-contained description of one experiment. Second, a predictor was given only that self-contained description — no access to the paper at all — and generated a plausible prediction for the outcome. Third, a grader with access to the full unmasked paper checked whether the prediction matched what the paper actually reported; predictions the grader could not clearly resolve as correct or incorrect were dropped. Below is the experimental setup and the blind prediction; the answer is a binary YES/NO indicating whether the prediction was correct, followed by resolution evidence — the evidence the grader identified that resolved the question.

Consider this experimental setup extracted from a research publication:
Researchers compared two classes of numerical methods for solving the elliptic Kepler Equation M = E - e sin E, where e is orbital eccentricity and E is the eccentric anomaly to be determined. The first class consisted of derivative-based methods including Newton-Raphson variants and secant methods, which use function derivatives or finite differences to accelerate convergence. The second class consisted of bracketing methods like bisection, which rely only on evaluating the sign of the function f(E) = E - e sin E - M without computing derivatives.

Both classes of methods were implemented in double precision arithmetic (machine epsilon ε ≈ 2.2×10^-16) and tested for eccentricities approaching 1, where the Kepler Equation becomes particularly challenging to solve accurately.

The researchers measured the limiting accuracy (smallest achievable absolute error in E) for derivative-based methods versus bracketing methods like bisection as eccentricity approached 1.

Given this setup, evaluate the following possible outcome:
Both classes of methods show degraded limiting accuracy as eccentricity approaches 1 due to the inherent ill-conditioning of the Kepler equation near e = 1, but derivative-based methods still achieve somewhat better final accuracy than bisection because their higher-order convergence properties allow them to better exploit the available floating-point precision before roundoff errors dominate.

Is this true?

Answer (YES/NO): NO